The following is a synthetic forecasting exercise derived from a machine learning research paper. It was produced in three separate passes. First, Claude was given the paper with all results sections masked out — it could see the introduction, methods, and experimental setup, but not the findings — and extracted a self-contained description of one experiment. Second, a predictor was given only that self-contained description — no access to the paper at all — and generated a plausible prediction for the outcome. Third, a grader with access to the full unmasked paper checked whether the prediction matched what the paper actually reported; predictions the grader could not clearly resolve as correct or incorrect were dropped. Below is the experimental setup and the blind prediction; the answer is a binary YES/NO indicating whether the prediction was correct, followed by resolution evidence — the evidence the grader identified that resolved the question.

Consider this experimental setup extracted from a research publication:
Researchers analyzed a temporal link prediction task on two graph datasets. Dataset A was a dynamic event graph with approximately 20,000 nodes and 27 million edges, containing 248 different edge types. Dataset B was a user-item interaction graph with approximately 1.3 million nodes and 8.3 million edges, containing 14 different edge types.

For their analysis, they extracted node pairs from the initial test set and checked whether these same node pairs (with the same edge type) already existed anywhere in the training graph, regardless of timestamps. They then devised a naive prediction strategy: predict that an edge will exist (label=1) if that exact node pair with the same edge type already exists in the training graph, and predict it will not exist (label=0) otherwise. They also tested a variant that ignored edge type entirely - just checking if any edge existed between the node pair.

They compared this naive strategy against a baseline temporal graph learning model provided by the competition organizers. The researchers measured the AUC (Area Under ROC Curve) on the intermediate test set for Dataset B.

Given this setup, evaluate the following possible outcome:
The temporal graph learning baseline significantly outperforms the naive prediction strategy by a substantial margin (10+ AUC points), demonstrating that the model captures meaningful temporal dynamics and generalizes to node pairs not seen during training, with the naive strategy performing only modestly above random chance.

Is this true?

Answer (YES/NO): NO